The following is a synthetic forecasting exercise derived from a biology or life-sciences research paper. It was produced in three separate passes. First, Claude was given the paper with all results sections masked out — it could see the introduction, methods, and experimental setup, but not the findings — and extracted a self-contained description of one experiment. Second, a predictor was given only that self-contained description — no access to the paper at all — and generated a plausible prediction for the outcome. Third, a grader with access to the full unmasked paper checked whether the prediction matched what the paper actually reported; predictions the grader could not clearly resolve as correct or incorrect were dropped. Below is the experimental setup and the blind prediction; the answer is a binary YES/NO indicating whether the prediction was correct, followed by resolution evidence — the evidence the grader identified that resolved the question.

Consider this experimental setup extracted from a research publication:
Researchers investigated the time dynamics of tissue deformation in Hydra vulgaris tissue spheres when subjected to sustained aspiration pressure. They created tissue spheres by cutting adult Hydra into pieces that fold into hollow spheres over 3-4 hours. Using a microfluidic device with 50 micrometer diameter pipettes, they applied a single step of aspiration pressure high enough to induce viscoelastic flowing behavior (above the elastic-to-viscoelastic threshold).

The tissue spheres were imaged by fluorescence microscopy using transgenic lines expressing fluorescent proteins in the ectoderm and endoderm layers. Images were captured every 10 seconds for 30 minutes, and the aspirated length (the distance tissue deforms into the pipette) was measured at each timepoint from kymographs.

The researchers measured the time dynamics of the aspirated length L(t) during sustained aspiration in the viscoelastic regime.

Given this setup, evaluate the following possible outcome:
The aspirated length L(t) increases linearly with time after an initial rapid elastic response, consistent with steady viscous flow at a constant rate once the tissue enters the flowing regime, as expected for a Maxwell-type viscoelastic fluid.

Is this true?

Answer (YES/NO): YES